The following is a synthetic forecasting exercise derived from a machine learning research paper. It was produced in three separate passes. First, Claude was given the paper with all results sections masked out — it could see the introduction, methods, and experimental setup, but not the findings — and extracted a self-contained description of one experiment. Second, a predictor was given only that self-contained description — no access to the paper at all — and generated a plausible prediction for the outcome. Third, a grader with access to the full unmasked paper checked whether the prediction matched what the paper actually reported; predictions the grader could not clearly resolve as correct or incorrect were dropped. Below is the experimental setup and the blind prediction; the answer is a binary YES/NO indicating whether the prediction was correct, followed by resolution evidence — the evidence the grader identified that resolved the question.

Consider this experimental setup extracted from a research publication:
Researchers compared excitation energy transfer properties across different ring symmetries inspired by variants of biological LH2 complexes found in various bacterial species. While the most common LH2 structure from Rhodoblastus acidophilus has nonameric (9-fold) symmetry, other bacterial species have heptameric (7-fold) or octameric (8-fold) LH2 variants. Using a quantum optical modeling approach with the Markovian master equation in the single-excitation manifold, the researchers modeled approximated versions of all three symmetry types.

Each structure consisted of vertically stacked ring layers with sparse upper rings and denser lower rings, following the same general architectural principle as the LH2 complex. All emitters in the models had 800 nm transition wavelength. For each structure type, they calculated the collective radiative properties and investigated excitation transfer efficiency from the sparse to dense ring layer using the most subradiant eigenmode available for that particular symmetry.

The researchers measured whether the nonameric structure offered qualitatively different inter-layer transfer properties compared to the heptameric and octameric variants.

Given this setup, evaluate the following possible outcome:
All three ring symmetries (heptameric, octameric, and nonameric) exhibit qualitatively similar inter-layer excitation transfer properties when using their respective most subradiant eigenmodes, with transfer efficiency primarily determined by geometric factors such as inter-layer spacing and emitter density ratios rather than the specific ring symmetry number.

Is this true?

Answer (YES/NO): NO